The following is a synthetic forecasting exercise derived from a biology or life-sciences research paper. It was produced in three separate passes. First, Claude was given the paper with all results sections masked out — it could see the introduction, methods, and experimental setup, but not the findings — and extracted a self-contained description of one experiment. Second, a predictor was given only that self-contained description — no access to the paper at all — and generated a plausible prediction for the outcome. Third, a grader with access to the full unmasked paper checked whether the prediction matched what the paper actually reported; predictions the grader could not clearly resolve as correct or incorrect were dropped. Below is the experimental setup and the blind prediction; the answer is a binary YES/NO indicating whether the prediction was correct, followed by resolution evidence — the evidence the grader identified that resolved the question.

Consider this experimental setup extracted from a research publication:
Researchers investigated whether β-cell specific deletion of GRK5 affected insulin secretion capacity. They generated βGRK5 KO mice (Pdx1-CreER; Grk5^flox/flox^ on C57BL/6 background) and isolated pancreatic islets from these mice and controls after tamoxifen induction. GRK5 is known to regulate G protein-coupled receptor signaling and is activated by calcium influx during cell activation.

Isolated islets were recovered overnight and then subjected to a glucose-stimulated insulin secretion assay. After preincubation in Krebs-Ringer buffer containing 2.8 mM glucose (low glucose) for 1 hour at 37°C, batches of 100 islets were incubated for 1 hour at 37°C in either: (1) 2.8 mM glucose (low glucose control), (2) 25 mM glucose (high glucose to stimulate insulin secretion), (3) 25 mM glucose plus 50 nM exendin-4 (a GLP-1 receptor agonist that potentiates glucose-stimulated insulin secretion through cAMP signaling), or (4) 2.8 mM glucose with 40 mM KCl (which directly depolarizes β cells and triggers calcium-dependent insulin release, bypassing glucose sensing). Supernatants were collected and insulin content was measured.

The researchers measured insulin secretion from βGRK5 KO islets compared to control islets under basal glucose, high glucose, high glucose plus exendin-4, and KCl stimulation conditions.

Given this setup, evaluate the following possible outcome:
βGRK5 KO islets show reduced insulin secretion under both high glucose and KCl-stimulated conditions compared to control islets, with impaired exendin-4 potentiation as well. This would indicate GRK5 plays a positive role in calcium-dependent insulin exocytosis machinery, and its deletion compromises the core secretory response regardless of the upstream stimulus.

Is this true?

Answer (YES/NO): NO